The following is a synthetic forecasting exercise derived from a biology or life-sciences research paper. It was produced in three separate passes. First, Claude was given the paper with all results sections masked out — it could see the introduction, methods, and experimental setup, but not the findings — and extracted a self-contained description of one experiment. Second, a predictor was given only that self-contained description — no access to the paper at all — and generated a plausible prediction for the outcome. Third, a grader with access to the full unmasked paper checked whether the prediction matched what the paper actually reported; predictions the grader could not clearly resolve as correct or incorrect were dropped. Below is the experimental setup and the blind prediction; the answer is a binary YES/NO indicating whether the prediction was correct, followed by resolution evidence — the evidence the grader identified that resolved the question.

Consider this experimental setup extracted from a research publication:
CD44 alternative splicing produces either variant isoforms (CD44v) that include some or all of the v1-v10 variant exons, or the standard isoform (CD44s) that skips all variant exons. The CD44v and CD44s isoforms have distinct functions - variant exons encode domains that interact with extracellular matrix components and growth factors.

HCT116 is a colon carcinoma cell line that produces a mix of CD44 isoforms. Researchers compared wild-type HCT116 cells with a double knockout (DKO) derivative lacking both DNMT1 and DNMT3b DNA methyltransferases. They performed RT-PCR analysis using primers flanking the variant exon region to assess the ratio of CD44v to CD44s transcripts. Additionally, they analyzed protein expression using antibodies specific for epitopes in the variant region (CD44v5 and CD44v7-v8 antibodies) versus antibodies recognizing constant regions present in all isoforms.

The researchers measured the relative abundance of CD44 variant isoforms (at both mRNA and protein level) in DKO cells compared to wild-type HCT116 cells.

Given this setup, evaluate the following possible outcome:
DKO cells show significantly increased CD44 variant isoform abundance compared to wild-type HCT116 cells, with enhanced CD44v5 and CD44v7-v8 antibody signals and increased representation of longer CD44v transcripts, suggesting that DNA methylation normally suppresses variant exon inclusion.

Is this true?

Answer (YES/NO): NO